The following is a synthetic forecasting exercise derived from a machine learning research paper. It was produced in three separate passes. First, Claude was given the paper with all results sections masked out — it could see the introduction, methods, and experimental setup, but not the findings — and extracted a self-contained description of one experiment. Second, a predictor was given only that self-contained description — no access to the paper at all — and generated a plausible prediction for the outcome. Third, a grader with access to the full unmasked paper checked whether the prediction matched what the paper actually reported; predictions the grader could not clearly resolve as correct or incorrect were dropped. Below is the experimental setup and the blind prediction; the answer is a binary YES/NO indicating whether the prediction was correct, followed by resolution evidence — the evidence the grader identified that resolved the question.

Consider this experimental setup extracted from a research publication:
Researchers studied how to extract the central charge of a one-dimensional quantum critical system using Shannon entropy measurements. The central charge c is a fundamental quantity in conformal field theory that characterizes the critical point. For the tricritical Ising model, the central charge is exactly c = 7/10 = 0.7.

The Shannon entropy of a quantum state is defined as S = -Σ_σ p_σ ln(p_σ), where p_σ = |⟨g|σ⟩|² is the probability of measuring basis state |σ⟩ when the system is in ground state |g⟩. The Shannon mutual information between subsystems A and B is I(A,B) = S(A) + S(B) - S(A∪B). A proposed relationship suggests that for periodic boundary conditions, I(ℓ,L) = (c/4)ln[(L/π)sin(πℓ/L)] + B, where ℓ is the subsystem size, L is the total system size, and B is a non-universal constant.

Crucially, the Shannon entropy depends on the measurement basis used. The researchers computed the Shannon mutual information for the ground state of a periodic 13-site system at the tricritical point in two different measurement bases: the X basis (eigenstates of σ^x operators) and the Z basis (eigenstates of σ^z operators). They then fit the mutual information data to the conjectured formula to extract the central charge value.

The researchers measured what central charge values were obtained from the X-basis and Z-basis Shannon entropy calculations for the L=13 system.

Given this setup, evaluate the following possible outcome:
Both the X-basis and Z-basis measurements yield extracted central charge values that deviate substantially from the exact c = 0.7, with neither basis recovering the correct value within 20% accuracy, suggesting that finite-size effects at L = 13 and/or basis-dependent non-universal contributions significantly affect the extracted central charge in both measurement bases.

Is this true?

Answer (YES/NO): NO